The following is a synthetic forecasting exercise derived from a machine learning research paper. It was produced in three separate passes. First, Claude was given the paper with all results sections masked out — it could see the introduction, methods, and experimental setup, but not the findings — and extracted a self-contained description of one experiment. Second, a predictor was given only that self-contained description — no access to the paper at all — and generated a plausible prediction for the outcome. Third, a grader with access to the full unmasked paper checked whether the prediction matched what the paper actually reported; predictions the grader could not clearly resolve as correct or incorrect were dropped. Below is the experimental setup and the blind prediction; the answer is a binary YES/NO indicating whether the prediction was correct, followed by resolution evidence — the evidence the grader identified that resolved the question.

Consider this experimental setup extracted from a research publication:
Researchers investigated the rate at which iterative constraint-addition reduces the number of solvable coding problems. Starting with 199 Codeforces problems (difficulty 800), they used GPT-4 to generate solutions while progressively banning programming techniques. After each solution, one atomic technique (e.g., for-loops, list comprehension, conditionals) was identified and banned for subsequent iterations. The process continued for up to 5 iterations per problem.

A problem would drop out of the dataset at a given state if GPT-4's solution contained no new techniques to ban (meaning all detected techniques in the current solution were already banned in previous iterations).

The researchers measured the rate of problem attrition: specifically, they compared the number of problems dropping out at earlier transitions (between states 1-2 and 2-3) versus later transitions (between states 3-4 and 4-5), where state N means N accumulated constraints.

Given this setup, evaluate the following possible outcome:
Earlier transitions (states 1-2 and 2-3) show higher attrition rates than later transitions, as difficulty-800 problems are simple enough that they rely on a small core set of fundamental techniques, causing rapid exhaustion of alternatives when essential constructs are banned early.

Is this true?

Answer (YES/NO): NO